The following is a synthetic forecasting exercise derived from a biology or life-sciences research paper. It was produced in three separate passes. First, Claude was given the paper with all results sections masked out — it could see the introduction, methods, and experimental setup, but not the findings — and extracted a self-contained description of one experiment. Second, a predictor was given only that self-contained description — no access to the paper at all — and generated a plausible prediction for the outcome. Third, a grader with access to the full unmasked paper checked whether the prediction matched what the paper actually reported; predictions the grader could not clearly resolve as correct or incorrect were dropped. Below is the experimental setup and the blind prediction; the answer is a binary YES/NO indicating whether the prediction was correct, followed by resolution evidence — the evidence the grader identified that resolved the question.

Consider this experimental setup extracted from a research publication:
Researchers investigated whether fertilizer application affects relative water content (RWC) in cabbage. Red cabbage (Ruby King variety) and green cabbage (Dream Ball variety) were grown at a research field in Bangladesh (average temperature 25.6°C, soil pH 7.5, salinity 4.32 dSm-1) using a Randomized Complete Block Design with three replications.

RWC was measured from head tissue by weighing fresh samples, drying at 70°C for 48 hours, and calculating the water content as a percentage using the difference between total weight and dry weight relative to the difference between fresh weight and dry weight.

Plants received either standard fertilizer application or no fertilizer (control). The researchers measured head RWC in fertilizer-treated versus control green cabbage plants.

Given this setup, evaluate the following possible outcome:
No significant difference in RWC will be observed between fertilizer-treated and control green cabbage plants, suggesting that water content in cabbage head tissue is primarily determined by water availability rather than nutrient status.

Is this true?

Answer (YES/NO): NO